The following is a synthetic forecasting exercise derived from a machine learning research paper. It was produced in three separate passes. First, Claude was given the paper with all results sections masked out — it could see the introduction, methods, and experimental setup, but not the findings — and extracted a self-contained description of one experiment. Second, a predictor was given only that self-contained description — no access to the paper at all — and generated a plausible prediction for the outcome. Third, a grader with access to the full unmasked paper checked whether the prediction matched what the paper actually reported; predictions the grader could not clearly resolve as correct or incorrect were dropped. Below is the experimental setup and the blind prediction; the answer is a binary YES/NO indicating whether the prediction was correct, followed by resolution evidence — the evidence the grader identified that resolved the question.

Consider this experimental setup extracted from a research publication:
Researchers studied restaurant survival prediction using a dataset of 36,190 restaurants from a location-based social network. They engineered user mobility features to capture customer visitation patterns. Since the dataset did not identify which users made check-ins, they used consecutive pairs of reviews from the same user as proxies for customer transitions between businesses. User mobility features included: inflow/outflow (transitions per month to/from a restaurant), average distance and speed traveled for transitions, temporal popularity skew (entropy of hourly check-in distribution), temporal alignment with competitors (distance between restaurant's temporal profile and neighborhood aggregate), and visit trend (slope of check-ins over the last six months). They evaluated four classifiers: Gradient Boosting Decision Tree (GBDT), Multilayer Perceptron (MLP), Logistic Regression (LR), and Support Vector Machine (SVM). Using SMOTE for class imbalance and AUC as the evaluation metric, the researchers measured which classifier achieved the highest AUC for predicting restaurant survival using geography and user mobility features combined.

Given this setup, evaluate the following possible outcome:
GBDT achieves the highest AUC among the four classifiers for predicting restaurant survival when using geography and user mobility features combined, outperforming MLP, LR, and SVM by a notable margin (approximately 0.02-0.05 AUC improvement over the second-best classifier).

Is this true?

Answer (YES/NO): NO